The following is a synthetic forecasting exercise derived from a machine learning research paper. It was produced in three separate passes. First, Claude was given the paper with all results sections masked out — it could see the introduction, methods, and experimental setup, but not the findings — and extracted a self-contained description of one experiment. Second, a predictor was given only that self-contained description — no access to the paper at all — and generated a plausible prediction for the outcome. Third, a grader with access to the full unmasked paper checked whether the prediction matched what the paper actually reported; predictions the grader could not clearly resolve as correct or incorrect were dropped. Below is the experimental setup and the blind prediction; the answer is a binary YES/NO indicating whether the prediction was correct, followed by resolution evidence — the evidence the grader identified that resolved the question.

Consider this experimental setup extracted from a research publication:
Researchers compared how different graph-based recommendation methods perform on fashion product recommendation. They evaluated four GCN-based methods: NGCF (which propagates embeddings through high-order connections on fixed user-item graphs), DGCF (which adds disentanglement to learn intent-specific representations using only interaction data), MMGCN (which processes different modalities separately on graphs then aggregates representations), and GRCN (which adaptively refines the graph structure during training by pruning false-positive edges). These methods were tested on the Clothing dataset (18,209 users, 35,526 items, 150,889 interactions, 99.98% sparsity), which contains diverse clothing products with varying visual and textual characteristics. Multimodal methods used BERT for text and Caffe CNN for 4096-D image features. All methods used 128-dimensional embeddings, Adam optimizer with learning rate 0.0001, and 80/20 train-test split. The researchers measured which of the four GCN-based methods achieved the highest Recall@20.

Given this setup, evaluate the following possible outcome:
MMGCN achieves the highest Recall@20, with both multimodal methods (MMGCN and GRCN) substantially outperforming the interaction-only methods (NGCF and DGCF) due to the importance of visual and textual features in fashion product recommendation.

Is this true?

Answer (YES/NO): NO